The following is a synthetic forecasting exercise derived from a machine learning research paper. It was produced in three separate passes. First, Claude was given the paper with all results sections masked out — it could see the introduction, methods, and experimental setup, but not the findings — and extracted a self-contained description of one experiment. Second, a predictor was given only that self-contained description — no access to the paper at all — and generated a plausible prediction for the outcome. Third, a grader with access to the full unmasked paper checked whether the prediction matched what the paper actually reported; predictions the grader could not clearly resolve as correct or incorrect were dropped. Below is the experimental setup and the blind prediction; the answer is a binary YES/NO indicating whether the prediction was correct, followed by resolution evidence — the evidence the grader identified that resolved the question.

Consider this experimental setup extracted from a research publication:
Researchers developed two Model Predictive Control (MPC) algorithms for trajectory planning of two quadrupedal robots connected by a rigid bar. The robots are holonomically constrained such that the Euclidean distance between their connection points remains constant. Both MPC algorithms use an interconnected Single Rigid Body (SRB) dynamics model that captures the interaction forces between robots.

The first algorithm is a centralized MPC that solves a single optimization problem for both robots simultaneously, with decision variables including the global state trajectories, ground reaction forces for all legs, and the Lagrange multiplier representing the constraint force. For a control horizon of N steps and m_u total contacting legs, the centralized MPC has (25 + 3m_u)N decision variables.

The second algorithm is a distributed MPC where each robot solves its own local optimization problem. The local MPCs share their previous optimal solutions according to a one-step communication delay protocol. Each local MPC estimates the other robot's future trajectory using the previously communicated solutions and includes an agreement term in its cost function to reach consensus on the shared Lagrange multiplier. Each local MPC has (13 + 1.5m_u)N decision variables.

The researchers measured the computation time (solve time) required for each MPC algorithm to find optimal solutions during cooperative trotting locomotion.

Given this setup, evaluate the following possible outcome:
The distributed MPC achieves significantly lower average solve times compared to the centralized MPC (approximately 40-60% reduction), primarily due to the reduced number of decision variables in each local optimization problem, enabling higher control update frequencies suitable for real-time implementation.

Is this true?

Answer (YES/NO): NO